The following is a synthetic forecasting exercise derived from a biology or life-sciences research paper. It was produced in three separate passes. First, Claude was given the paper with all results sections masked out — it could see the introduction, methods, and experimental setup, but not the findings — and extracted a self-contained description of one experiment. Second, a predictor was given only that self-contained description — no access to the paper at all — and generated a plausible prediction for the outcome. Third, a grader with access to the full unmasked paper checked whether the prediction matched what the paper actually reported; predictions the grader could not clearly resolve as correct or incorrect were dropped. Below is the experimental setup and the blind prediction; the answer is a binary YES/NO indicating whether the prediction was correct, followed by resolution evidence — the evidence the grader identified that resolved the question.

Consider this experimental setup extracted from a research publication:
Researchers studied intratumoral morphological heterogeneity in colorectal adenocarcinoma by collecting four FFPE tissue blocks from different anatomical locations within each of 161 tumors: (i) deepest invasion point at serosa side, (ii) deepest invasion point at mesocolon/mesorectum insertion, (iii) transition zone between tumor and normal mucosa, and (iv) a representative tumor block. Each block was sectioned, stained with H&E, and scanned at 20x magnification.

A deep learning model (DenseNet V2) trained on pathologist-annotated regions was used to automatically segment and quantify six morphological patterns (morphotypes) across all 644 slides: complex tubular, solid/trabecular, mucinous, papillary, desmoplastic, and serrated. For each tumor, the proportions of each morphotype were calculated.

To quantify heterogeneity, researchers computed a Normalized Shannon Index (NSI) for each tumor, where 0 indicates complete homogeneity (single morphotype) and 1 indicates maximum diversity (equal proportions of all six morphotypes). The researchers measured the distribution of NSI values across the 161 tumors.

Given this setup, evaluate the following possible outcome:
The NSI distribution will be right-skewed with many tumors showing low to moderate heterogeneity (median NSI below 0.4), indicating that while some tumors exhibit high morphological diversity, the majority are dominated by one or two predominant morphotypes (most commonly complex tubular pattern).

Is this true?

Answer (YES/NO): NO